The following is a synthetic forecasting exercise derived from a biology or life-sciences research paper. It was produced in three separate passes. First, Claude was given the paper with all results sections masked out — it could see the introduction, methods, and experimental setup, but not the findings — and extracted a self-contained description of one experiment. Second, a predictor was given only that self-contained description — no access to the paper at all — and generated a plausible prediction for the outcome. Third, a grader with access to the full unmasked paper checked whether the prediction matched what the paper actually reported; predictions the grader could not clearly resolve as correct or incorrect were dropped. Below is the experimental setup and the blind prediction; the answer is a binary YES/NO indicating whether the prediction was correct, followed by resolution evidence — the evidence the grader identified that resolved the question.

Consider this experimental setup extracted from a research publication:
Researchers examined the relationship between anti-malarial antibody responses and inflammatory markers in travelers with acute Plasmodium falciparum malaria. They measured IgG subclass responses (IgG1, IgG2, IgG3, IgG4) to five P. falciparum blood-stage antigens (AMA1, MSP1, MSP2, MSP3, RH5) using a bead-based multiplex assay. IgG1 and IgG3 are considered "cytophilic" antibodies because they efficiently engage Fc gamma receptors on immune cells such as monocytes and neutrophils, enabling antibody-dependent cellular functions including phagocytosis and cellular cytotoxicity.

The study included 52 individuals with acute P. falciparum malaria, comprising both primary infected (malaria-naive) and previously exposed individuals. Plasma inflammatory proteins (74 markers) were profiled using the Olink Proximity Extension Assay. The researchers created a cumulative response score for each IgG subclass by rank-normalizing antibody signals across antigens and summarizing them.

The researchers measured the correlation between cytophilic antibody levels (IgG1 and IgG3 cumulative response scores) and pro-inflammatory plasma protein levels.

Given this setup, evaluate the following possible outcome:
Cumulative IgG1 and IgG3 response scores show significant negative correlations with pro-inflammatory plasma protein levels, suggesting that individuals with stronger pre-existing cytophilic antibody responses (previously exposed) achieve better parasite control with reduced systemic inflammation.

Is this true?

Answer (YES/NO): YES